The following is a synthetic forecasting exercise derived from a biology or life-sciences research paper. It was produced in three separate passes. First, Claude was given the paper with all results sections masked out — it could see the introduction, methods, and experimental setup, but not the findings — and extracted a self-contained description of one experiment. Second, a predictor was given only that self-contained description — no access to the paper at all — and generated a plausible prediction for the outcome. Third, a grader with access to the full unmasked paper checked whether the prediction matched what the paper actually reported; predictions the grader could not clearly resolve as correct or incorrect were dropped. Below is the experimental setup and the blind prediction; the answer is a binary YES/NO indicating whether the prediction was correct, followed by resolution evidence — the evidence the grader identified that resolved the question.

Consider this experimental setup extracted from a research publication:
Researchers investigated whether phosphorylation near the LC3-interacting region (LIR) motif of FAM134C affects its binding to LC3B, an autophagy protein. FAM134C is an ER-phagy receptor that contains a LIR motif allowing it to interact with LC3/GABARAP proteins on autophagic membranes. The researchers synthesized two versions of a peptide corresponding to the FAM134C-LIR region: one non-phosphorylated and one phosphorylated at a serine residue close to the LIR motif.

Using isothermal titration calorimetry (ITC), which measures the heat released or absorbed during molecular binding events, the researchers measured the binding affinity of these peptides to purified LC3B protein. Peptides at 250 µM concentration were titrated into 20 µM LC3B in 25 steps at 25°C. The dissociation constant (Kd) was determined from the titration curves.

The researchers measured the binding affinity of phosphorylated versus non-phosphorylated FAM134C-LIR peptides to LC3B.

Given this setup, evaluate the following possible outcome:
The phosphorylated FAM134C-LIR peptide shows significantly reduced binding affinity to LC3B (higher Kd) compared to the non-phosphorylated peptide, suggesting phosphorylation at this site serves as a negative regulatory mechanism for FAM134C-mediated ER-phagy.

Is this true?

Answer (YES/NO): NO